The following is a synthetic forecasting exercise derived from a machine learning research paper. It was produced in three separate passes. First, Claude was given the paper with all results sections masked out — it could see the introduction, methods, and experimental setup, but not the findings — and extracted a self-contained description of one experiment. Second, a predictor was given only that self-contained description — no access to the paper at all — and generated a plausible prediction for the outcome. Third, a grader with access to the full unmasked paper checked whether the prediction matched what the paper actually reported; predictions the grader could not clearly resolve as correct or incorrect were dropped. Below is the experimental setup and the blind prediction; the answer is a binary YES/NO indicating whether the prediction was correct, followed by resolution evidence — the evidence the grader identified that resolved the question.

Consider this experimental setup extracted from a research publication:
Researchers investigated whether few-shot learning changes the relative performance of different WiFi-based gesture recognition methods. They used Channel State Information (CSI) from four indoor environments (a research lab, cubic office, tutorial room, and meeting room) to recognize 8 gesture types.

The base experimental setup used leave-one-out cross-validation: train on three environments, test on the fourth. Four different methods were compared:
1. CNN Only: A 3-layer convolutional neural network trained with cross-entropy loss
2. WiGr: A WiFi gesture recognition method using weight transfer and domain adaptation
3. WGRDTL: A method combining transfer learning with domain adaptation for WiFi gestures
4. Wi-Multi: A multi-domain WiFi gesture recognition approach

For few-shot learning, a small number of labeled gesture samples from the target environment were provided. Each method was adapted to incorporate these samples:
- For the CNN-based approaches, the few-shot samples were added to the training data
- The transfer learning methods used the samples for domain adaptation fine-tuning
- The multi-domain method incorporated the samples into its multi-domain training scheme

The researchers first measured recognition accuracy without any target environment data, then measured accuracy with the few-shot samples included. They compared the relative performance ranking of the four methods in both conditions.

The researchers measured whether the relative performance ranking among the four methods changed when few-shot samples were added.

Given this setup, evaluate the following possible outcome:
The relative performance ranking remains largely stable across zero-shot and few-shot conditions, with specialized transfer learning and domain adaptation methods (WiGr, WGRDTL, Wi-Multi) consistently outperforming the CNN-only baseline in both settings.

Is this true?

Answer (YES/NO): YES